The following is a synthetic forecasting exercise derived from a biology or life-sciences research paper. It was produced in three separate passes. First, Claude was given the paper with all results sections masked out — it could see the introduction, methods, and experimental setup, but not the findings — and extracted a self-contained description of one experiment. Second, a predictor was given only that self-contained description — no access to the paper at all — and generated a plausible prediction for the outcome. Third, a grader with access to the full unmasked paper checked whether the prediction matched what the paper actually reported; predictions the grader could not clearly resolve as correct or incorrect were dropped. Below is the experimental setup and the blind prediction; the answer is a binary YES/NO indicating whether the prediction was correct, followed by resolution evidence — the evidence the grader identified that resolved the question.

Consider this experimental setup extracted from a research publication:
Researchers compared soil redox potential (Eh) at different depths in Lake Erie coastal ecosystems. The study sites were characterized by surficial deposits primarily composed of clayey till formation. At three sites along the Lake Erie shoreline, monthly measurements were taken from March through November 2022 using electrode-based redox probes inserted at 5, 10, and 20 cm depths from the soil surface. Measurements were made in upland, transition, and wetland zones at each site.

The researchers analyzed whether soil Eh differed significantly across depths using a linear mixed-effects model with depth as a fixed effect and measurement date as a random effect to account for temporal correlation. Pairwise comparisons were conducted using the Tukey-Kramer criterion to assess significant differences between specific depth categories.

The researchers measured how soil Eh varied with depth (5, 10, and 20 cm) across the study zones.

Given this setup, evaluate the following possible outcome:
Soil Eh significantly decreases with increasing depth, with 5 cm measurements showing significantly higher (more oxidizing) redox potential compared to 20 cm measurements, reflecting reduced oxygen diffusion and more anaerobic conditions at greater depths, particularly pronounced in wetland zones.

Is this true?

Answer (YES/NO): NO